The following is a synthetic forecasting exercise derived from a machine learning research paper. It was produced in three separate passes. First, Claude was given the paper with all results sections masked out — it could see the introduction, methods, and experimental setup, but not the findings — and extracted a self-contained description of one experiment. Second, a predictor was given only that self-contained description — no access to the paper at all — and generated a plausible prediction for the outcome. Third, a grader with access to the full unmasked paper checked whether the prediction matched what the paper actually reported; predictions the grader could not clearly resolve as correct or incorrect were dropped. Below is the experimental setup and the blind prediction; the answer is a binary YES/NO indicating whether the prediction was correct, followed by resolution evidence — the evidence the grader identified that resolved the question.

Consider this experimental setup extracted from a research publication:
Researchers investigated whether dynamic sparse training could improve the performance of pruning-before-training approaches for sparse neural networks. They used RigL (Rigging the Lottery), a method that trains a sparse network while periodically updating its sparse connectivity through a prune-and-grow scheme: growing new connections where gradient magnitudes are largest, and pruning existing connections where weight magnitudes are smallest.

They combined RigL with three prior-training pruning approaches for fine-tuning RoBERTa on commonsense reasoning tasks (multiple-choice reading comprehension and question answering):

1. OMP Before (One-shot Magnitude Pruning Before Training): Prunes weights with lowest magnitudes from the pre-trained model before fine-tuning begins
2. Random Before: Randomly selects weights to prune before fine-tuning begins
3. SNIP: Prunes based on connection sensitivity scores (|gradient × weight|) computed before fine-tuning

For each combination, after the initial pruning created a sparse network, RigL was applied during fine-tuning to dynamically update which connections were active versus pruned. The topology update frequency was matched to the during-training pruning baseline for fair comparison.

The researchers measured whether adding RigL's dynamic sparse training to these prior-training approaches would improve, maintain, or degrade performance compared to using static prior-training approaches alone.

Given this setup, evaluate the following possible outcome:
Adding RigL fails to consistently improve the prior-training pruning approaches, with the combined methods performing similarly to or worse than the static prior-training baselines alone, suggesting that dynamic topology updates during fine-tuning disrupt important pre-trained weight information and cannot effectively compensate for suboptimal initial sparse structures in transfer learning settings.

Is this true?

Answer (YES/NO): YES